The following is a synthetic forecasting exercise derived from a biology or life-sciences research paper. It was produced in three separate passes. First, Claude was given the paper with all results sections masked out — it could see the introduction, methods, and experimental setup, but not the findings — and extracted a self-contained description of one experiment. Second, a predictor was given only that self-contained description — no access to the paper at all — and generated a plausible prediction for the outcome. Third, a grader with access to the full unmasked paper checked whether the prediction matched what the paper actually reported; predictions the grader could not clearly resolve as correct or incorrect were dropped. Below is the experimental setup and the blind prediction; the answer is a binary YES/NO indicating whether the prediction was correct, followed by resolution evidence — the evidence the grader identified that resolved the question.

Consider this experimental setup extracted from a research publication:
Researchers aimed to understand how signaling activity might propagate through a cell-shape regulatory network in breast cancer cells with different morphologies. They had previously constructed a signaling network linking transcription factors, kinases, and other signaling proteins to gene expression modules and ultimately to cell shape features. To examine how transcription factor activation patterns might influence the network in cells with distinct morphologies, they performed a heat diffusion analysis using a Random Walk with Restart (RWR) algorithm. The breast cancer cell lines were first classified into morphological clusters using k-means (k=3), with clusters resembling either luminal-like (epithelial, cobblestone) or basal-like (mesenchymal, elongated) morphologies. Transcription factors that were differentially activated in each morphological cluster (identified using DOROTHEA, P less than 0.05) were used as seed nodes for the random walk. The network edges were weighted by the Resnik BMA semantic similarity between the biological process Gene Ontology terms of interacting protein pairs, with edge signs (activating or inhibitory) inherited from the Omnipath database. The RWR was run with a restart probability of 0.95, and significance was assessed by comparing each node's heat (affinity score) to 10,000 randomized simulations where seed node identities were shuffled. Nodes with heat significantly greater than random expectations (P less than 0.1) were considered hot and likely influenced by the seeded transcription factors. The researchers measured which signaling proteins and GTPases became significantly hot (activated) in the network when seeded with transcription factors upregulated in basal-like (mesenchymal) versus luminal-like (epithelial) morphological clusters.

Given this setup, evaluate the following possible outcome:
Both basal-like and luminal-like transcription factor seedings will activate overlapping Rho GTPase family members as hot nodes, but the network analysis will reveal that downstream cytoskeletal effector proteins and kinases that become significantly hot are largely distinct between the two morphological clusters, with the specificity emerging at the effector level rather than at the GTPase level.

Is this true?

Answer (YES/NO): NO